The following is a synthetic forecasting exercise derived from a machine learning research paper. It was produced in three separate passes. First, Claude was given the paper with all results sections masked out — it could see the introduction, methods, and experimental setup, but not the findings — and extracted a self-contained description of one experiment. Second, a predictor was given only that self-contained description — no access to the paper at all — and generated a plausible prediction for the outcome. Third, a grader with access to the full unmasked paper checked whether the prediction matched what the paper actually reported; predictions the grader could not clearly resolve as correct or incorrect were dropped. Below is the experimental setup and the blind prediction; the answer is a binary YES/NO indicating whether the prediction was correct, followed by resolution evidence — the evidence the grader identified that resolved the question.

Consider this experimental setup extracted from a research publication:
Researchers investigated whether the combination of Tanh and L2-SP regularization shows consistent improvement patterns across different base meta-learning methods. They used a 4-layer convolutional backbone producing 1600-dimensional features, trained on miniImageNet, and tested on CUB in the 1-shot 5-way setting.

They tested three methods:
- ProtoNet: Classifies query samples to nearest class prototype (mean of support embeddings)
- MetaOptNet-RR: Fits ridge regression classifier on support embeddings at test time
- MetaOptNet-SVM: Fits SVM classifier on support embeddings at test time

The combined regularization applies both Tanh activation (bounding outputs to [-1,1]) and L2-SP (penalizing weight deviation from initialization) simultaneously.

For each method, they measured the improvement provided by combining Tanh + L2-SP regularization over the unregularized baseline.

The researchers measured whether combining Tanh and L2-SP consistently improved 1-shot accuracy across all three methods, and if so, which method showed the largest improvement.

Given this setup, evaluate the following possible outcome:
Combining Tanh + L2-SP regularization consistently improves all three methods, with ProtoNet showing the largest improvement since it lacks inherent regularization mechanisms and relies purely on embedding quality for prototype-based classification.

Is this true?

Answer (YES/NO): YES